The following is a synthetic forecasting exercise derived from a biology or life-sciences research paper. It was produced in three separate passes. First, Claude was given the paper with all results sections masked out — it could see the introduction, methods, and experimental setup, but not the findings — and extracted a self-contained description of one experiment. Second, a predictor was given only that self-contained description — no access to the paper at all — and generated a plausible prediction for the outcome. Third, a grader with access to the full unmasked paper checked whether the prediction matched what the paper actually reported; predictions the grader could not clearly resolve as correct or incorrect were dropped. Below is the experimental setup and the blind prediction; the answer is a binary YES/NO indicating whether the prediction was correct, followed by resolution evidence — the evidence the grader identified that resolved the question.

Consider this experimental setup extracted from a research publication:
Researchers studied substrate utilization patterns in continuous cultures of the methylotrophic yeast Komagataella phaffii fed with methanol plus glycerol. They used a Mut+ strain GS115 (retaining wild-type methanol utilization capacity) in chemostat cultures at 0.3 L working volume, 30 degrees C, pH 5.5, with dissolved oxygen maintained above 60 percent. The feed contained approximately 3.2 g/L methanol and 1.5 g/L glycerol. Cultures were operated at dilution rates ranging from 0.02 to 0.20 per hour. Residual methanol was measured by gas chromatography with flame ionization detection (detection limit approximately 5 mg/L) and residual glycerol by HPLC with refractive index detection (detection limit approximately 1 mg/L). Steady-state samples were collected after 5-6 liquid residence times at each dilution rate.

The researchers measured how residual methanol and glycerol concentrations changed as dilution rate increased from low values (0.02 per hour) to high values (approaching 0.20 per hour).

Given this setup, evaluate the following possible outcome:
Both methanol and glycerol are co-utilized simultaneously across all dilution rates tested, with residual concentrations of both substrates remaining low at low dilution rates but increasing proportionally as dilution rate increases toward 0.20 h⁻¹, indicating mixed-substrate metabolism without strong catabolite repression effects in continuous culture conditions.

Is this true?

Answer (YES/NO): NO